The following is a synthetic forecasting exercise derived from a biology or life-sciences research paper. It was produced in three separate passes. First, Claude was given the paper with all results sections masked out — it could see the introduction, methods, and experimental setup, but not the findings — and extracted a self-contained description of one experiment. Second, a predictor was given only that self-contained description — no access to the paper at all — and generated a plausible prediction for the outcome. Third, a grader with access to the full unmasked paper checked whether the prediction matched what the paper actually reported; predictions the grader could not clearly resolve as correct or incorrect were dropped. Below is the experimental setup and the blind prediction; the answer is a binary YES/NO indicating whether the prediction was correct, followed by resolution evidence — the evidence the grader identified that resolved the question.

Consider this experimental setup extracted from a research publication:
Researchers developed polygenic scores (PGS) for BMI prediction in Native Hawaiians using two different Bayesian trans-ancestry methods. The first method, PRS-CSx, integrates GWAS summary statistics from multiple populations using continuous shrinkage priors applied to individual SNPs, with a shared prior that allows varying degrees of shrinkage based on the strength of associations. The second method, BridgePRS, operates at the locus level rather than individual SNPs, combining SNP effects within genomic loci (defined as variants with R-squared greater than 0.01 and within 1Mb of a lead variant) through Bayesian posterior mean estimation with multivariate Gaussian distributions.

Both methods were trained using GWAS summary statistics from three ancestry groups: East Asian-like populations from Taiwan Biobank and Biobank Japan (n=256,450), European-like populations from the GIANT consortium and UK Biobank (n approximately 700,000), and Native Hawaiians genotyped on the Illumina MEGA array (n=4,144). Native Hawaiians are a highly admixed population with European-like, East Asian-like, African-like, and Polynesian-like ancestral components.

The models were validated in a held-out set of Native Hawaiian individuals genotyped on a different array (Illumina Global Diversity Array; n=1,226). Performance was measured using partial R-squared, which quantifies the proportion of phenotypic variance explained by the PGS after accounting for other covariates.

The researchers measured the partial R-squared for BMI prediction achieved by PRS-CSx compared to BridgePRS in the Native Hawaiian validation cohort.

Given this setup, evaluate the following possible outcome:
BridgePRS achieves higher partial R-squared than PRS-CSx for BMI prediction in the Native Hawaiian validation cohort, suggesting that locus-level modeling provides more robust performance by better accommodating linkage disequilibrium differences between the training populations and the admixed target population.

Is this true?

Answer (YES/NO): NO